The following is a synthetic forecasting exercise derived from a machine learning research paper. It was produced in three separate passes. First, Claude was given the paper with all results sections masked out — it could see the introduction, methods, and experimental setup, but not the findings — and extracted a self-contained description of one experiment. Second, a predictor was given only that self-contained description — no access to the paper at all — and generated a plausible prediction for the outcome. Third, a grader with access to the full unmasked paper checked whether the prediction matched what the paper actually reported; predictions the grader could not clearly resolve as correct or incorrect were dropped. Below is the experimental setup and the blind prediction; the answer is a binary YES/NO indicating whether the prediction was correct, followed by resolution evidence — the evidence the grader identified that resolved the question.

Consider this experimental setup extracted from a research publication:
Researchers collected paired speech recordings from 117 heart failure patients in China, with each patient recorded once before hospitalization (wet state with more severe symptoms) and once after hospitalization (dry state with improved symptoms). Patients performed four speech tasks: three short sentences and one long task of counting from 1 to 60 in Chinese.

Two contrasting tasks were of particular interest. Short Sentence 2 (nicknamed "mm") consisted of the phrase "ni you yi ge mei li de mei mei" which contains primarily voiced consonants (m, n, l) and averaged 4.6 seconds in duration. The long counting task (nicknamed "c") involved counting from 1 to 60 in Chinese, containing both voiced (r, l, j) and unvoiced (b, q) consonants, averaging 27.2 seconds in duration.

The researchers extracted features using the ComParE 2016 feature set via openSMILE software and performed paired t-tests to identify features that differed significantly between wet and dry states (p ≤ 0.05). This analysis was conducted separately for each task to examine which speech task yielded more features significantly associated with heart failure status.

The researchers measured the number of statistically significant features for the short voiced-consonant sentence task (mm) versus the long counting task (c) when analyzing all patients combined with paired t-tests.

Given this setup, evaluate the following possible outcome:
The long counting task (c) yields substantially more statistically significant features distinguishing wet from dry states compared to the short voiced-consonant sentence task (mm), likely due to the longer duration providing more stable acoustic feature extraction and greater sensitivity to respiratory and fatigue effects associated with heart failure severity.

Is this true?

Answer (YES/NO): NO